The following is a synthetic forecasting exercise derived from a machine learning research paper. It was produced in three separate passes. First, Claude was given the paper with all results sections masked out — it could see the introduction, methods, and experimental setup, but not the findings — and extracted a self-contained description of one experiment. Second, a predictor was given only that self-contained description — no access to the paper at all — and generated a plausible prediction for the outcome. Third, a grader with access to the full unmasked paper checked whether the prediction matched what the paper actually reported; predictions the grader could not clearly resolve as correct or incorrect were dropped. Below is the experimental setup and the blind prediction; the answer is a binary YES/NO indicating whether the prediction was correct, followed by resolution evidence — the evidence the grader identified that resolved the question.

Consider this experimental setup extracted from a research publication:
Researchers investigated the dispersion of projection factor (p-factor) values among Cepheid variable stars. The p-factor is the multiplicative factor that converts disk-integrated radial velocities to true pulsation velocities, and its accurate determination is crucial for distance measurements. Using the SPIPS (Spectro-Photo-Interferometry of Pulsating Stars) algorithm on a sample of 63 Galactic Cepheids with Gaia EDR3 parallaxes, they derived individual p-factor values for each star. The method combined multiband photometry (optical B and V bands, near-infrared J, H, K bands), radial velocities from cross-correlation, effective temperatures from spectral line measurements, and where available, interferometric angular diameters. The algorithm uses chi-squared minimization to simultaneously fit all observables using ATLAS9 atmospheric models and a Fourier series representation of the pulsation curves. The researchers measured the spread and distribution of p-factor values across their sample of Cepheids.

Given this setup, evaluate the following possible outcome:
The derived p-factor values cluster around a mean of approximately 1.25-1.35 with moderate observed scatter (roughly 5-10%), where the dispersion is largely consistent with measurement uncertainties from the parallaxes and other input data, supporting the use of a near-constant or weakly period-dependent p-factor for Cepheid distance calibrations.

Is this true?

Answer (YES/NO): NO